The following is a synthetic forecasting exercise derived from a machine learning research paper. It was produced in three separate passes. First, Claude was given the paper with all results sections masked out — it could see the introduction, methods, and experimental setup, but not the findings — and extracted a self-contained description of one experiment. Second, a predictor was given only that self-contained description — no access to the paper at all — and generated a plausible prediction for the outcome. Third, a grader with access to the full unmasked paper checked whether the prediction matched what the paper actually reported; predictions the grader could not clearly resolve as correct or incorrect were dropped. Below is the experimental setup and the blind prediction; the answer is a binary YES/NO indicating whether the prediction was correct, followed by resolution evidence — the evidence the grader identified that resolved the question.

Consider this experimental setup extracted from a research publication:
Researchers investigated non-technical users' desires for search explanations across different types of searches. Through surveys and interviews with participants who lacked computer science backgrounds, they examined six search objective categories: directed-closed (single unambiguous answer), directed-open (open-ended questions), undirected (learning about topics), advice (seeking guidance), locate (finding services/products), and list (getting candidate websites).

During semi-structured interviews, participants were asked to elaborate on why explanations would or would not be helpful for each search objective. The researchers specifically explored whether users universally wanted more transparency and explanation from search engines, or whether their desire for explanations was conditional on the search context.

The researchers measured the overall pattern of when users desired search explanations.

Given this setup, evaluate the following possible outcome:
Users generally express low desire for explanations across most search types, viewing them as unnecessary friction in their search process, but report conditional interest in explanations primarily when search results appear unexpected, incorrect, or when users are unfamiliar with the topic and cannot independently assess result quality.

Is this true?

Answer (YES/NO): NO